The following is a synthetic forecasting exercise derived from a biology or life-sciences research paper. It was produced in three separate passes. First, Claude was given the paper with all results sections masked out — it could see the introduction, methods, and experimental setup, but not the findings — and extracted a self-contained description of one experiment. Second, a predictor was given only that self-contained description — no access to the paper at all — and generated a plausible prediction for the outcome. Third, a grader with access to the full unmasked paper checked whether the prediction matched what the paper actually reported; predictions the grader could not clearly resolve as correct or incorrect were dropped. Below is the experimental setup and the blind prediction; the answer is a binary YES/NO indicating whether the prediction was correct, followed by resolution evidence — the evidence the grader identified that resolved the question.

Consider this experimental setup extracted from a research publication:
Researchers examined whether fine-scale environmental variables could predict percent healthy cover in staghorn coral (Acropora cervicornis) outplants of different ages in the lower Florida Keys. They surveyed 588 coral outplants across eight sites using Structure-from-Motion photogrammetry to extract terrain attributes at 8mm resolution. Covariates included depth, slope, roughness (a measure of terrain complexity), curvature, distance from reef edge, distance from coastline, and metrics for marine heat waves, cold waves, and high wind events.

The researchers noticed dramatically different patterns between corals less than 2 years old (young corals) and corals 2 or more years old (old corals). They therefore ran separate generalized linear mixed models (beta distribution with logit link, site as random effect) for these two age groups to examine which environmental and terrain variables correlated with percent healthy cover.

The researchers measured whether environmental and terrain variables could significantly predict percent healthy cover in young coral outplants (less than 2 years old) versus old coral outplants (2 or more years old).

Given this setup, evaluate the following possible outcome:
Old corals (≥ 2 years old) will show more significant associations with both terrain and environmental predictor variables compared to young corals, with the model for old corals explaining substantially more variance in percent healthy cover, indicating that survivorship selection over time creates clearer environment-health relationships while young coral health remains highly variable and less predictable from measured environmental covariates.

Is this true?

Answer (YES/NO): NO